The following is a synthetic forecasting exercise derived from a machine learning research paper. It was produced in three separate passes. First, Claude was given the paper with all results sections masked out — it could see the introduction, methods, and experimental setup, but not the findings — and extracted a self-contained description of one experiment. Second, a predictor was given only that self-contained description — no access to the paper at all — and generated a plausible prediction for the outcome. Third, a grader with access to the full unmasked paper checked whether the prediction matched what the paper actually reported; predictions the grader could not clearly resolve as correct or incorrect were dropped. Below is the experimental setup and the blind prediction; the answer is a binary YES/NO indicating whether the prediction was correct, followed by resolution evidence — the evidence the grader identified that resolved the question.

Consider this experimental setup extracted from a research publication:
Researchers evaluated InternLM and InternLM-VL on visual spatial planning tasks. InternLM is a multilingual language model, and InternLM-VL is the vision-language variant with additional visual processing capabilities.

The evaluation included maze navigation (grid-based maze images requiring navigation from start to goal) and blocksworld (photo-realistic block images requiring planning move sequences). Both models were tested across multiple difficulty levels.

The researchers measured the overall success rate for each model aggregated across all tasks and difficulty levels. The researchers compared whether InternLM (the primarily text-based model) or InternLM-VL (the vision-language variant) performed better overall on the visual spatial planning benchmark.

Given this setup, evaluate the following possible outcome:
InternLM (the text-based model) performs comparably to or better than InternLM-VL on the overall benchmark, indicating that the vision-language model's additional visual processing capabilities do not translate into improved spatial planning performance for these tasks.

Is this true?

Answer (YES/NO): YES